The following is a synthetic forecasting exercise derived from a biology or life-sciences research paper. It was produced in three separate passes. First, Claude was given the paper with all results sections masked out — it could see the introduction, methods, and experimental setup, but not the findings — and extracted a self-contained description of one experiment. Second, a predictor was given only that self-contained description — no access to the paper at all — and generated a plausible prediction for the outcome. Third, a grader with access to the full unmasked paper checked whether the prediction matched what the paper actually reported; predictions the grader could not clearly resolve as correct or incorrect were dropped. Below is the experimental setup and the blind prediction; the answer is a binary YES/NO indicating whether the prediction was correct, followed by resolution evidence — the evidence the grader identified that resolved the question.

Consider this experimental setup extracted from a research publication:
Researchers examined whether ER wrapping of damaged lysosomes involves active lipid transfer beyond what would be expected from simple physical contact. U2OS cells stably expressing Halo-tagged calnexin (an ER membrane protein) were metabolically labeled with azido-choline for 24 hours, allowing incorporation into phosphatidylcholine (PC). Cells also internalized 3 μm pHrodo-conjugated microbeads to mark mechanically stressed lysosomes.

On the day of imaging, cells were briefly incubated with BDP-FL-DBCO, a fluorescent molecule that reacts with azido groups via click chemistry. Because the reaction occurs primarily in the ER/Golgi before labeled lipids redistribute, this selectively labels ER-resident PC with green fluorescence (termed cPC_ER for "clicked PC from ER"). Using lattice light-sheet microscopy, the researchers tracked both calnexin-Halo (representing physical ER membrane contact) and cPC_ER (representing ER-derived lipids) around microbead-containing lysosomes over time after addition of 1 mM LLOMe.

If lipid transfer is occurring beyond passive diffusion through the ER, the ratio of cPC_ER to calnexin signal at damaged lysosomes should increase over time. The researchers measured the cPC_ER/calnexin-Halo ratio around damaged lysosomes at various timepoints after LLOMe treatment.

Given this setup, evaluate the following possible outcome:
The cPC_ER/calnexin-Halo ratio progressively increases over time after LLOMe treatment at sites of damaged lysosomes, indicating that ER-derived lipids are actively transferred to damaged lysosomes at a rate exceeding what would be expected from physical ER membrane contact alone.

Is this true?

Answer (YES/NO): YES